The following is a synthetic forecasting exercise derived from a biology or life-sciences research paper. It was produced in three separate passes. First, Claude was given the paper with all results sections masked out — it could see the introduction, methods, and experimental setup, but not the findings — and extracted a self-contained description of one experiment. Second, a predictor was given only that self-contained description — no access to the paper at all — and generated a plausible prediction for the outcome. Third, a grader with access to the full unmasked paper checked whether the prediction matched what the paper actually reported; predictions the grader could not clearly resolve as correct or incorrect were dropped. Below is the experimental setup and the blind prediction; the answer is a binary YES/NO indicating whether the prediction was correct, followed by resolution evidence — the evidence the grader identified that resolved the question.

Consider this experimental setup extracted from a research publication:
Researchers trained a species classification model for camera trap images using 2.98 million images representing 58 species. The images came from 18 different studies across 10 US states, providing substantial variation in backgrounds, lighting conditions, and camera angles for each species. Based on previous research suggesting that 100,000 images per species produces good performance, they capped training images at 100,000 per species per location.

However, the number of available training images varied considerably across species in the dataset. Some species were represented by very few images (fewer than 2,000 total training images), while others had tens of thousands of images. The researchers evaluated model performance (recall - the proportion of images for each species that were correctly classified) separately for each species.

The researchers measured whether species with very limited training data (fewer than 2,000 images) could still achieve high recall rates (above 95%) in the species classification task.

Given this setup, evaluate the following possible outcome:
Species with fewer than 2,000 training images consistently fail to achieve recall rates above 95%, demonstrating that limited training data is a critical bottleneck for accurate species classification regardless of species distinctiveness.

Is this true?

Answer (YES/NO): NO